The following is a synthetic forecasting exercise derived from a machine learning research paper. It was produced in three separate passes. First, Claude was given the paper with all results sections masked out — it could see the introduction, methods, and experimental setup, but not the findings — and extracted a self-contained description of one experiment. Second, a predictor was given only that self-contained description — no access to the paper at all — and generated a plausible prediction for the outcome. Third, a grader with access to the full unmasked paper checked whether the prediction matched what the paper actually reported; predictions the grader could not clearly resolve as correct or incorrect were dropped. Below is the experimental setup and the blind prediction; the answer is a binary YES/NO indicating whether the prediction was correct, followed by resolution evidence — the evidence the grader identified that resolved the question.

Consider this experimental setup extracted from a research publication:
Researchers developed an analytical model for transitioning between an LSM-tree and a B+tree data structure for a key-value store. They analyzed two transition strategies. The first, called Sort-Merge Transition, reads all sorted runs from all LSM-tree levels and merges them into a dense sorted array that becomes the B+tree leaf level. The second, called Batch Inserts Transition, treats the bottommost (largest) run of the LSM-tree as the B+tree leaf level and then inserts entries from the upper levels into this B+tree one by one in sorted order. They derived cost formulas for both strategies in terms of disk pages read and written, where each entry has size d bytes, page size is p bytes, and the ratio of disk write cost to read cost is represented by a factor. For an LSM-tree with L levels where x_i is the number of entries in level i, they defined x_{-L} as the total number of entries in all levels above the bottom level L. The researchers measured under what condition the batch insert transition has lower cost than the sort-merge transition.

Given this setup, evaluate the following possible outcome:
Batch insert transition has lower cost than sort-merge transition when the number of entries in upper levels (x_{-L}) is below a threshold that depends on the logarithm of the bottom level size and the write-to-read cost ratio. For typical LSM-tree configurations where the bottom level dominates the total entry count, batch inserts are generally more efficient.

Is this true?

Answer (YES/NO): NO